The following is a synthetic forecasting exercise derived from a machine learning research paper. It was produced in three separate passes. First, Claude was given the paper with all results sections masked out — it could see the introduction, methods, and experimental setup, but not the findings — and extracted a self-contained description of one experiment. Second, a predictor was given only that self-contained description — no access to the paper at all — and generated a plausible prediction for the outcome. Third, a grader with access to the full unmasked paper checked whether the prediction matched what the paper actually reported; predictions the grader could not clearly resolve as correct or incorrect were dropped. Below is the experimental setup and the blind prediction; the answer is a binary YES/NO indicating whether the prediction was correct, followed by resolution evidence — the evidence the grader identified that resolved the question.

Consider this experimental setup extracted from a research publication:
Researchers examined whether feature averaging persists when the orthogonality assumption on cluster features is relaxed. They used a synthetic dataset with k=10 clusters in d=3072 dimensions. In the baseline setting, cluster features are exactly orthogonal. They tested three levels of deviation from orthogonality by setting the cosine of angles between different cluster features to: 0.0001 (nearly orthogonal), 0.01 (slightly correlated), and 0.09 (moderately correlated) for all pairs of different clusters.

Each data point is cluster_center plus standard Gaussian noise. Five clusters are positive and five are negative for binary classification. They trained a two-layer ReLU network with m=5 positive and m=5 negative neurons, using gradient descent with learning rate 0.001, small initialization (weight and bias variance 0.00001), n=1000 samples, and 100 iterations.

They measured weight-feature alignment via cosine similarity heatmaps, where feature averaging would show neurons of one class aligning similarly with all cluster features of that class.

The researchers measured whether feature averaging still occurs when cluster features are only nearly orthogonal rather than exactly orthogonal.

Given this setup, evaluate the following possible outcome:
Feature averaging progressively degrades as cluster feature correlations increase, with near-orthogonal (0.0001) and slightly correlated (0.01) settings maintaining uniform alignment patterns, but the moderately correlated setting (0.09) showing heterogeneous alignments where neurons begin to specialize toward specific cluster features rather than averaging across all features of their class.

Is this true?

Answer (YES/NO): NO